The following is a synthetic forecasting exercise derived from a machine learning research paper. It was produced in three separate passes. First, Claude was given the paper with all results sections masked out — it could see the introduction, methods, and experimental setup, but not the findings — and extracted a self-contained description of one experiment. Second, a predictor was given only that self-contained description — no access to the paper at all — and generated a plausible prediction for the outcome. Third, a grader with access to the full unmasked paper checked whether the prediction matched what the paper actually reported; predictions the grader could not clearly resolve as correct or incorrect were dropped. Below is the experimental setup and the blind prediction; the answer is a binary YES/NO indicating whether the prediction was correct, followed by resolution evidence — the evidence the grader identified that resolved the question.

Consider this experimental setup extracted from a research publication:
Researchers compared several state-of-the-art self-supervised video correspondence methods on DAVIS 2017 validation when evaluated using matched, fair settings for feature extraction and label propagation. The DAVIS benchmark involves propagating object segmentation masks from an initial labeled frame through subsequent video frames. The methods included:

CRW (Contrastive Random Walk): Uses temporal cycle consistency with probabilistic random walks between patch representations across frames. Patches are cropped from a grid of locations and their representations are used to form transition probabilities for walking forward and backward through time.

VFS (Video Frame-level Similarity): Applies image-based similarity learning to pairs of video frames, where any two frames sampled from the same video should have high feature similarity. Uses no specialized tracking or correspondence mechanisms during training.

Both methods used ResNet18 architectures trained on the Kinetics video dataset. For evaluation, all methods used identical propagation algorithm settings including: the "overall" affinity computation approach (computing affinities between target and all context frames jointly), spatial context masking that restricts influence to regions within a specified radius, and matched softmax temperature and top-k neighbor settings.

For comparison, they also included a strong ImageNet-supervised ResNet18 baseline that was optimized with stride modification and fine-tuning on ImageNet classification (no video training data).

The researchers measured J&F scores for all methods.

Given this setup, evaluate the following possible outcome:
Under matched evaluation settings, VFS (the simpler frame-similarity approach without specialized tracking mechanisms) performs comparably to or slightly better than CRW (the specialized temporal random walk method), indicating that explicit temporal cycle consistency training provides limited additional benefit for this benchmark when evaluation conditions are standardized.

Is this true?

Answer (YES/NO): NO